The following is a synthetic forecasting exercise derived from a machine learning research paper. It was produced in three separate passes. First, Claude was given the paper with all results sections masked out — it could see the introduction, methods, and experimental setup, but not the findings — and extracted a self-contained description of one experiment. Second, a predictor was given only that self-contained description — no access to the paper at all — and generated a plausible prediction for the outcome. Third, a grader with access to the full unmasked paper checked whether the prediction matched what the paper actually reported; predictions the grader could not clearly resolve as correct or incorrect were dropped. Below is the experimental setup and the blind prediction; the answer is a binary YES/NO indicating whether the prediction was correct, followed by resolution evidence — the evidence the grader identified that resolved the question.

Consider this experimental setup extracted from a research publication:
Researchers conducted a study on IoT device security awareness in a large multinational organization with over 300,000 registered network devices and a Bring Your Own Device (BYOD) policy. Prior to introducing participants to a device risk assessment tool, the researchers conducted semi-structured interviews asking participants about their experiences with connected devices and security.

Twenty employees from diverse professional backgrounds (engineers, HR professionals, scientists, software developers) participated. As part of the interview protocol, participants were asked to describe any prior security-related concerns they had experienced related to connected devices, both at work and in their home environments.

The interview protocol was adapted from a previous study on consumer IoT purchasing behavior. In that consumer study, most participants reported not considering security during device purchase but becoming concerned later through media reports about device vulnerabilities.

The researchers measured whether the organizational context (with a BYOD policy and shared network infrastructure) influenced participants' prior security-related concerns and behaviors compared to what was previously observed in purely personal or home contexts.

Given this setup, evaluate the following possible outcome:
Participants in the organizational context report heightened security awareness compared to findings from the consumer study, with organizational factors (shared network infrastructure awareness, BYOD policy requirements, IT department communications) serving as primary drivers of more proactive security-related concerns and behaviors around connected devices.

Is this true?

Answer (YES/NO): NO